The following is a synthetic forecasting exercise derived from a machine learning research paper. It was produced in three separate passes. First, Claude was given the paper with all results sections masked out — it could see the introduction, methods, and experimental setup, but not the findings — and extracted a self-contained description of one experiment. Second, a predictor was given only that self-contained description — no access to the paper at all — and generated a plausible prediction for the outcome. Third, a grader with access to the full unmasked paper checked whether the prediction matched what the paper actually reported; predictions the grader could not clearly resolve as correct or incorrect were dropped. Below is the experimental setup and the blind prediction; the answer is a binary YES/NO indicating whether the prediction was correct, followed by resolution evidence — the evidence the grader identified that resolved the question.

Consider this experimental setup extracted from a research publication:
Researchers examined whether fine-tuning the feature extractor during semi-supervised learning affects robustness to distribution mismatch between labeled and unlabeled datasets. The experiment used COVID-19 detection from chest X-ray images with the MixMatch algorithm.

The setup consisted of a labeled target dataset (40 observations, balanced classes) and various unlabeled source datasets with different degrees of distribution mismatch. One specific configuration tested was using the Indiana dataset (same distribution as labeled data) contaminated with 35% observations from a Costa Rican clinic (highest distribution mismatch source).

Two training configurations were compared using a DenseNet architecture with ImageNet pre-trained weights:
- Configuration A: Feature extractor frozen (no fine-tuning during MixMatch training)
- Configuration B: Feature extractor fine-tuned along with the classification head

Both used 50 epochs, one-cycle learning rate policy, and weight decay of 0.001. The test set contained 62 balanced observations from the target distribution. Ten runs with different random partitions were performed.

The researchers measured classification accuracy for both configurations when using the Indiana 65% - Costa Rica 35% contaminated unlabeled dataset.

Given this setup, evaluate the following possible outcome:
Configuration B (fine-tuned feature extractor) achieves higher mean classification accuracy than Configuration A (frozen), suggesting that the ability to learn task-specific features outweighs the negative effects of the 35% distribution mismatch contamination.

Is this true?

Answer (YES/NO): NO